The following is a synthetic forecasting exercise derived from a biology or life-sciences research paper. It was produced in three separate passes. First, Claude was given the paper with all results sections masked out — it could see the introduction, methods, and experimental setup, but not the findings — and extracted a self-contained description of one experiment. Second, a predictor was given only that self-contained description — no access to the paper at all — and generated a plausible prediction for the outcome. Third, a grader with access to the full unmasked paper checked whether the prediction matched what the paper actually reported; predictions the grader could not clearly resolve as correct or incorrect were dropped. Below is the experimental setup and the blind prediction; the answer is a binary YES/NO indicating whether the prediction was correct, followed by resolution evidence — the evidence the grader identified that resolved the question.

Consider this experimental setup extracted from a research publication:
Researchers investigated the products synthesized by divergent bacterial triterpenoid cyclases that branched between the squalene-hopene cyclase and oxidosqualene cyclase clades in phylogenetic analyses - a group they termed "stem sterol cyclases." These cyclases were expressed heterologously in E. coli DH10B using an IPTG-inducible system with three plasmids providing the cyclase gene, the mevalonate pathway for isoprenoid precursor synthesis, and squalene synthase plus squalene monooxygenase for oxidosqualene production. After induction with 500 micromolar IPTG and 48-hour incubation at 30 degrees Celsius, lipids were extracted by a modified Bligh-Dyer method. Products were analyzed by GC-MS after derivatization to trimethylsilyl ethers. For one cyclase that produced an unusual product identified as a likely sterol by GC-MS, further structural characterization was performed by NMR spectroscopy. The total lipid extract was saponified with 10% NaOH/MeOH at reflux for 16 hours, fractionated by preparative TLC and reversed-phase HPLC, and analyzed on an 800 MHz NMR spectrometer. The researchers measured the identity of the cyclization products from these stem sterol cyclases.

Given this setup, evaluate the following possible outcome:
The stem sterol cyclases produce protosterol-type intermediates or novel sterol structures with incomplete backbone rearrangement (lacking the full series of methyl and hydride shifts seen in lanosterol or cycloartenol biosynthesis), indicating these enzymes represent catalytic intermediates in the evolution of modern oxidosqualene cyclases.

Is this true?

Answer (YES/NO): NO